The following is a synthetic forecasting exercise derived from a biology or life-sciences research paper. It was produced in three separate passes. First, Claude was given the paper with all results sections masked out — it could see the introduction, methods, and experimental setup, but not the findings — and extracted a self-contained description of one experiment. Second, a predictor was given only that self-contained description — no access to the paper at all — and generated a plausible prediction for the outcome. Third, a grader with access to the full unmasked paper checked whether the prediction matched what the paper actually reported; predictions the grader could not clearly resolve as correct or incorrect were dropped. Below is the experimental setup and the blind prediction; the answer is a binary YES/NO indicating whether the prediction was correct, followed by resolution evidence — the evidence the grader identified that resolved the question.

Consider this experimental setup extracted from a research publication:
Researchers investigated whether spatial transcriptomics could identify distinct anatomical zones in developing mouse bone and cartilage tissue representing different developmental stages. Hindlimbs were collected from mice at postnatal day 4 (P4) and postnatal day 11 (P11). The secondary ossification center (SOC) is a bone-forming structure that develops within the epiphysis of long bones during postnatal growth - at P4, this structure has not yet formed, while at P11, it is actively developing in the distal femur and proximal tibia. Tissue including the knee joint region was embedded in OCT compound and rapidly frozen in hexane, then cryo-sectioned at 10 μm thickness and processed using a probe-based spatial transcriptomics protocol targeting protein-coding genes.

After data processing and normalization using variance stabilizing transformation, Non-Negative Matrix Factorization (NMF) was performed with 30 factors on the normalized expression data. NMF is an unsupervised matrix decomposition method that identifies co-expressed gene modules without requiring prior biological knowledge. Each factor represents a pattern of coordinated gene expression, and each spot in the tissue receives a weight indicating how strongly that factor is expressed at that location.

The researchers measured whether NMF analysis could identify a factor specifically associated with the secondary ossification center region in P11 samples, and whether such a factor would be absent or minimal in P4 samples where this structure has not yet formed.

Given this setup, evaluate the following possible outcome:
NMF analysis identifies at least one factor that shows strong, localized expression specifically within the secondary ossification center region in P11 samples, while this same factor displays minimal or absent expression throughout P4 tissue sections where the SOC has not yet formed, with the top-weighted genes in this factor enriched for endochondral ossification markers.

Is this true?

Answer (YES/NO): NO